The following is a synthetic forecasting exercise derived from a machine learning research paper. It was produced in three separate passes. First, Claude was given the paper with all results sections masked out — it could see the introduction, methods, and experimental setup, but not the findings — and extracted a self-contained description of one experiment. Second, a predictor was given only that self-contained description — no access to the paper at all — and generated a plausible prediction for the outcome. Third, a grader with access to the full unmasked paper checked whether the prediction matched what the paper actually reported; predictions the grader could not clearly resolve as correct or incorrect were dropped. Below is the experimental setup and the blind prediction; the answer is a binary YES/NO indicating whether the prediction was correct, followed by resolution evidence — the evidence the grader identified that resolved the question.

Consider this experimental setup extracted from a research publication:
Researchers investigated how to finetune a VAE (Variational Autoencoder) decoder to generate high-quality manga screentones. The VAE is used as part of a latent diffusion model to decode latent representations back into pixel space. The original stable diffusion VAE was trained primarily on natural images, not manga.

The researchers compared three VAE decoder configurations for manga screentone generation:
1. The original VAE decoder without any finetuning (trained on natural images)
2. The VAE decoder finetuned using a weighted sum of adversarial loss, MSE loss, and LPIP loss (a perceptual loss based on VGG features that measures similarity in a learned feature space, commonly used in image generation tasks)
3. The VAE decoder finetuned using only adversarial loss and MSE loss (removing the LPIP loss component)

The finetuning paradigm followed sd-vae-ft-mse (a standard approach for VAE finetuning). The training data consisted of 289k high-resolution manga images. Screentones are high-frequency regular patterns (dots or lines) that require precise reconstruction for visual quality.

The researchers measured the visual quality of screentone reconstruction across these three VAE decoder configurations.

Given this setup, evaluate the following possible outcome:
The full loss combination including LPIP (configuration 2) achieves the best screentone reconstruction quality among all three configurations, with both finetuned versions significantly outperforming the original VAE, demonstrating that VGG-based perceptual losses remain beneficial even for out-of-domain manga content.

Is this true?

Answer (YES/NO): NO